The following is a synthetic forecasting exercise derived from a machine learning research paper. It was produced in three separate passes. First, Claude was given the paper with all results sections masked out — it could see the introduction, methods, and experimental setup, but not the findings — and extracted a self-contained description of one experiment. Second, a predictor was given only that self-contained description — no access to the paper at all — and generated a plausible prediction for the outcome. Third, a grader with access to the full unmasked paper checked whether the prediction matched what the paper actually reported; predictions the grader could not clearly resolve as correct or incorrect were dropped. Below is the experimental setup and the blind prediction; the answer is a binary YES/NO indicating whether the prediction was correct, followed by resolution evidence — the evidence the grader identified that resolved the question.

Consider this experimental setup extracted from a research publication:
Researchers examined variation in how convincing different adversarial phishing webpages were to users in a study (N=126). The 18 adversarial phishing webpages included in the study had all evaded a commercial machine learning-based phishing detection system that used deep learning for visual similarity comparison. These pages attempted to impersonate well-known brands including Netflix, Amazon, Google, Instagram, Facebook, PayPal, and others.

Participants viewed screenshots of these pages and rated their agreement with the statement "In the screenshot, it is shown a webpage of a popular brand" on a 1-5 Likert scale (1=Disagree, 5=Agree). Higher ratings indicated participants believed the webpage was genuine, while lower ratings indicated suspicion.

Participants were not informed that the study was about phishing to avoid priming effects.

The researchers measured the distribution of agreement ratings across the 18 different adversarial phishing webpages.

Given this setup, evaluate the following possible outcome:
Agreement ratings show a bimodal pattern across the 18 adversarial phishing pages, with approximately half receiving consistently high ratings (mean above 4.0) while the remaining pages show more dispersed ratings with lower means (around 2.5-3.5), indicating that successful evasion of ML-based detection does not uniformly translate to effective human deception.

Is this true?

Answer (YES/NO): NO